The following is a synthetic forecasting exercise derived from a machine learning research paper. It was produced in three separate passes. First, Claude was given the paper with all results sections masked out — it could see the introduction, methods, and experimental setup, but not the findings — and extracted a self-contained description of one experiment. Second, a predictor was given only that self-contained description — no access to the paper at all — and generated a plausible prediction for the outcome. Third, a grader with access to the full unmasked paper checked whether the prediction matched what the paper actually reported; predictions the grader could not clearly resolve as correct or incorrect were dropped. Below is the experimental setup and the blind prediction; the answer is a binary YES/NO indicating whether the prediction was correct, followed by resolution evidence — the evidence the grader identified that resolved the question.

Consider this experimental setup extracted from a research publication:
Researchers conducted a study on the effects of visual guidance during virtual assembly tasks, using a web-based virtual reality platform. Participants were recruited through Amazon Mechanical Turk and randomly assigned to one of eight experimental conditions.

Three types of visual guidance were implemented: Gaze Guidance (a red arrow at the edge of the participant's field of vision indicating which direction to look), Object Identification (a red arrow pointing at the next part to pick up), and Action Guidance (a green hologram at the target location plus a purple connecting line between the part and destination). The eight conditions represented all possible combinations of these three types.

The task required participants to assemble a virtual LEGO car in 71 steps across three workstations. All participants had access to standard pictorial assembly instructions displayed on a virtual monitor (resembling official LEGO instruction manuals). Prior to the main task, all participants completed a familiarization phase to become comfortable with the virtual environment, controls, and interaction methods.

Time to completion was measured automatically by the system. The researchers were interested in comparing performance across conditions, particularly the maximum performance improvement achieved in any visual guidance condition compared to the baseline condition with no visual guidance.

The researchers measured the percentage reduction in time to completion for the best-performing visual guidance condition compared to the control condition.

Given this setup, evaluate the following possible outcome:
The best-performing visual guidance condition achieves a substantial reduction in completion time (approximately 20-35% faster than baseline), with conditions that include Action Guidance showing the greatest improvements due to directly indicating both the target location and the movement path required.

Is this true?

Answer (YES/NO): NO